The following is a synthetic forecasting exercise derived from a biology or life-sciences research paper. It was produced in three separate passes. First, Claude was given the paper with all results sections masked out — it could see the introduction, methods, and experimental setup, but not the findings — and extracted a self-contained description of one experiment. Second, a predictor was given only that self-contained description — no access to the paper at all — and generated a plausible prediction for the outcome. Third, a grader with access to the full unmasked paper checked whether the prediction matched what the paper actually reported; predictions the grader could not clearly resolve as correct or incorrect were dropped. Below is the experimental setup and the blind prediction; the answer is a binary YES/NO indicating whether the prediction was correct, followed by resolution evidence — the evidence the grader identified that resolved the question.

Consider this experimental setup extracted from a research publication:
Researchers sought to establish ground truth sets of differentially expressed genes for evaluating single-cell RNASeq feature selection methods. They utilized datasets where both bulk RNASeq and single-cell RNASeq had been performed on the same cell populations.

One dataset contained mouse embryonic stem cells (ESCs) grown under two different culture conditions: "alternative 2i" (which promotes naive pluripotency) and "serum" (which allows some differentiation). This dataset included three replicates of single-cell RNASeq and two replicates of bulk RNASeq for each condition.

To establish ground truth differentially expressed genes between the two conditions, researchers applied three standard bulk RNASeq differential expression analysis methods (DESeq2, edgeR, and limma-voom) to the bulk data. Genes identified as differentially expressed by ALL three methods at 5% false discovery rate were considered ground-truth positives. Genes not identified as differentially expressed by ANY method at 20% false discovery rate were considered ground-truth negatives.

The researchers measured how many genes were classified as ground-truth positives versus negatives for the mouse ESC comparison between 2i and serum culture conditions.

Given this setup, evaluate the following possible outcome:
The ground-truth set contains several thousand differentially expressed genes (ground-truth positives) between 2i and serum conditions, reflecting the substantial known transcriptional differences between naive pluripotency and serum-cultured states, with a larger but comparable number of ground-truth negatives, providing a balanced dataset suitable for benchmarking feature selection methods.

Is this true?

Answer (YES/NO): NO